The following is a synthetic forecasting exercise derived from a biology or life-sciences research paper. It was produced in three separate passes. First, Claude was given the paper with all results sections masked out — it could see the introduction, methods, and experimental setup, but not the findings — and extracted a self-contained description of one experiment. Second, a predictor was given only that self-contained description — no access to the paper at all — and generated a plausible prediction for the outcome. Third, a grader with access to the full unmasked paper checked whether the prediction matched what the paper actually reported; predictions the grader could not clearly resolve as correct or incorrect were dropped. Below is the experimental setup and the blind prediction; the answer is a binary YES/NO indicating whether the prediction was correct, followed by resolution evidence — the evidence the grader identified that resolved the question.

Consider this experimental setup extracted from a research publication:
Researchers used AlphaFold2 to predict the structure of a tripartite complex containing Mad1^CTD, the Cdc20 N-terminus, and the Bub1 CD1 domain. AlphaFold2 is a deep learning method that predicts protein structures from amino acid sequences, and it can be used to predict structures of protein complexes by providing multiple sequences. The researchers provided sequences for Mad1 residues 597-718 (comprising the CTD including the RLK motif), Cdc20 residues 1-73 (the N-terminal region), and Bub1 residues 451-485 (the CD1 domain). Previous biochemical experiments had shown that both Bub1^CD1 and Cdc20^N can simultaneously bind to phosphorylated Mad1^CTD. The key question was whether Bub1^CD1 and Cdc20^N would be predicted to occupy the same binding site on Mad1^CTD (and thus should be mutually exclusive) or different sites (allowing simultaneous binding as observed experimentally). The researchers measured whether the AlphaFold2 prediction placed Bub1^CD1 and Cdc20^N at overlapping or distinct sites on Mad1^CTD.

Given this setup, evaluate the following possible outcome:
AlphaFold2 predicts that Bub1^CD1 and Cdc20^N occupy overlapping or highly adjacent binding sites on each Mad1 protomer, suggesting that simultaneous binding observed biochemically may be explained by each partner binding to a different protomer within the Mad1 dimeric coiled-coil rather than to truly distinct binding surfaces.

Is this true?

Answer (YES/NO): NO